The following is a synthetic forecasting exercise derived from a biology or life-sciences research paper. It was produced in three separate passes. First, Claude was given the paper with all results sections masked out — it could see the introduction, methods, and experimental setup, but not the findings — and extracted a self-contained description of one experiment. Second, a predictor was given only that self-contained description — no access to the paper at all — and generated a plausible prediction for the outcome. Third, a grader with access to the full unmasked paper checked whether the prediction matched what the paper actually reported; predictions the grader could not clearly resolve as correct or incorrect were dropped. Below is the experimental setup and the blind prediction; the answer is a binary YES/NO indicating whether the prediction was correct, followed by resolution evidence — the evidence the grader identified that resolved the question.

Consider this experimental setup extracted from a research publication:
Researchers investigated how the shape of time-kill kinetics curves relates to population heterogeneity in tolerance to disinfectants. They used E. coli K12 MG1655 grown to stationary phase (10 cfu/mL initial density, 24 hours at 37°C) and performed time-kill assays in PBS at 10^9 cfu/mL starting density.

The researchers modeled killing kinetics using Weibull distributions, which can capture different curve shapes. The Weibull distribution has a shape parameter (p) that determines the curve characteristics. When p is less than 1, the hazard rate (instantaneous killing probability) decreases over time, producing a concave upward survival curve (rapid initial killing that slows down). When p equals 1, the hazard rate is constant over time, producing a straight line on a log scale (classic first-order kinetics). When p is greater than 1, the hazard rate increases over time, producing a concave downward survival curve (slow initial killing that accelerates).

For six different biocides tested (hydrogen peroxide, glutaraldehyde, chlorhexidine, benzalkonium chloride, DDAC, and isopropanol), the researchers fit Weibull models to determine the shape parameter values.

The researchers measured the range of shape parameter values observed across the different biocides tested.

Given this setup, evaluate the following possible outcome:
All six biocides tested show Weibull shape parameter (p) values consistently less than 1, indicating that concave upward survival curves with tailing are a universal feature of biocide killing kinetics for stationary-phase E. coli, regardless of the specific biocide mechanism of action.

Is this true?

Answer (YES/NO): NO